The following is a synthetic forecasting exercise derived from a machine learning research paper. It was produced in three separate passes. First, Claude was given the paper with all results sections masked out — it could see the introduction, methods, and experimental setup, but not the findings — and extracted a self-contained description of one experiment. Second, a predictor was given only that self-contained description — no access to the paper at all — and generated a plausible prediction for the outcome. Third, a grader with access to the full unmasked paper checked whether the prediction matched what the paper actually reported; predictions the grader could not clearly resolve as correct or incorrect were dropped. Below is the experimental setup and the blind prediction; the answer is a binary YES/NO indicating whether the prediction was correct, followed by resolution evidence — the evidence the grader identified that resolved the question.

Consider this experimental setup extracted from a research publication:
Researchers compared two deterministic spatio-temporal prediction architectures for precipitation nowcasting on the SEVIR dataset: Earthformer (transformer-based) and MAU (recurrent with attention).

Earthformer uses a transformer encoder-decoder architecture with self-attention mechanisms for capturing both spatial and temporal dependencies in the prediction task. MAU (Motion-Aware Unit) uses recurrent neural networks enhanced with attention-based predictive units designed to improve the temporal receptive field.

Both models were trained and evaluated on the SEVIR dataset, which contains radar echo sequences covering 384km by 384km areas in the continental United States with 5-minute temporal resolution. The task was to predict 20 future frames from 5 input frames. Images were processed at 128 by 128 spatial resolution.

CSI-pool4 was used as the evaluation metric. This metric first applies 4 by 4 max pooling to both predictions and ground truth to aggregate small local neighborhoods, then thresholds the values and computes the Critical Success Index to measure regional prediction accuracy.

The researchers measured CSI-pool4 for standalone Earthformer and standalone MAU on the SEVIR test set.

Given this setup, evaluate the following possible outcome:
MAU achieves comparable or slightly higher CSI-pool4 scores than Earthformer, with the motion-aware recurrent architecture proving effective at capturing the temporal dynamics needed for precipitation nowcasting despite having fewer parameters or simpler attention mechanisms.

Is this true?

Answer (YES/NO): NO